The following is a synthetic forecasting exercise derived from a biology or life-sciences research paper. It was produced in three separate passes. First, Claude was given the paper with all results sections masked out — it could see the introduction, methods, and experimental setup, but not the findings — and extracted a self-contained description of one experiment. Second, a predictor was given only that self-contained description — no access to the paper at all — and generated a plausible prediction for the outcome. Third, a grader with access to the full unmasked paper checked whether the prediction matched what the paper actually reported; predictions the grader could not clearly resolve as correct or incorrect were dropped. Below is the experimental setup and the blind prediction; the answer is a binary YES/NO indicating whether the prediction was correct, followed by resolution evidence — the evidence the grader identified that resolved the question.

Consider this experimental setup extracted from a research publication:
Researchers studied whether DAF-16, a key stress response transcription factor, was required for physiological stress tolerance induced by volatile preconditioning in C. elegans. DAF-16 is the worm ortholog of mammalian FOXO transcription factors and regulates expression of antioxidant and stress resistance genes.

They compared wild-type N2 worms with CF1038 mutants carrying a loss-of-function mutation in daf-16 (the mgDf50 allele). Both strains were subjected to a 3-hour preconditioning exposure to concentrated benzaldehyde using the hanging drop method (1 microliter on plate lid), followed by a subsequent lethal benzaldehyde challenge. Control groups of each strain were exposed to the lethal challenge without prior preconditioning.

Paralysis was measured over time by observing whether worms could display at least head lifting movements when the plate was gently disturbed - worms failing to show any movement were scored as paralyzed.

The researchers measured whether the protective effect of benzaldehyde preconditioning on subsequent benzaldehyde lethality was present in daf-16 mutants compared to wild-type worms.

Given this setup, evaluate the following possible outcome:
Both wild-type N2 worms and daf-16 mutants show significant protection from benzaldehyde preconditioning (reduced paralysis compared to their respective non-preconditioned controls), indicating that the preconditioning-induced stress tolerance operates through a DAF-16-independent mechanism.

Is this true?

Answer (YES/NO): NO